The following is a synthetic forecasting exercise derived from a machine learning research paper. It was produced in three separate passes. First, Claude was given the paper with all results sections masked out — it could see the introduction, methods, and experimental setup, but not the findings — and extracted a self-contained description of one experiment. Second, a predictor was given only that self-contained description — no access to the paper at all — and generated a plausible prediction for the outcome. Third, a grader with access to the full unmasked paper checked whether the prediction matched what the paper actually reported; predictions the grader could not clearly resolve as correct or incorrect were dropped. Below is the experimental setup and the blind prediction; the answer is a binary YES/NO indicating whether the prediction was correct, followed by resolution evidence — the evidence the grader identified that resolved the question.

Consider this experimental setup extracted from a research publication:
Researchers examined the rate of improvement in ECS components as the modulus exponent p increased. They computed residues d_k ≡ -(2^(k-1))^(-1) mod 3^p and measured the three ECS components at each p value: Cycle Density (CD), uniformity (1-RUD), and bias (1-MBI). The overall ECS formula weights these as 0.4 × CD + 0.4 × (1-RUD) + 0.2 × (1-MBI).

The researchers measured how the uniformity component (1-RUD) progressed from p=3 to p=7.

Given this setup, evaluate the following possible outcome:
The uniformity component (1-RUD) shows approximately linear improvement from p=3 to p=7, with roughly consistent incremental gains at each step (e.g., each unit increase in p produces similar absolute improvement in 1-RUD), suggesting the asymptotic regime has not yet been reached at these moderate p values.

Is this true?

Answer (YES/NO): NO